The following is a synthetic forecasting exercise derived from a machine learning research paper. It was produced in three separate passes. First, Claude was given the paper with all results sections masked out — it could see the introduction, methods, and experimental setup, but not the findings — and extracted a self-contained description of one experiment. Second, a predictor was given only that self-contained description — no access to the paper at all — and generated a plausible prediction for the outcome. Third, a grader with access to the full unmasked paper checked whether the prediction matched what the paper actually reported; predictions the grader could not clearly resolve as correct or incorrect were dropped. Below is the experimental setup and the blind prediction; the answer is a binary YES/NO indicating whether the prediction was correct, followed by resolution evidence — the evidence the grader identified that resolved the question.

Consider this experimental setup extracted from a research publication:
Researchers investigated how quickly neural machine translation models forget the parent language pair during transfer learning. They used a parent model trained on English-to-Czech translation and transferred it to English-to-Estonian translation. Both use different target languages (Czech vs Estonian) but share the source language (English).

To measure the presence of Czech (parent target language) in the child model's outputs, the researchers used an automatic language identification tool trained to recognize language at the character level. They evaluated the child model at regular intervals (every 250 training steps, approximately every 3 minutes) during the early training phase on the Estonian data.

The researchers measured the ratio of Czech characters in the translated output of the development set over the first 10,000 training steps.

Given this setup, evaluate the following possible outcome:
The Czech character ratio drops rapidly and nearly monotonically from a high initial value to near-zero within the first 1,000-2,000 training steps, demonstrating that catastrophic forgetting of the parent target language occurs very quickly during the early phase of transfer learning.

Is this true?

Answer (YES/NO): NO